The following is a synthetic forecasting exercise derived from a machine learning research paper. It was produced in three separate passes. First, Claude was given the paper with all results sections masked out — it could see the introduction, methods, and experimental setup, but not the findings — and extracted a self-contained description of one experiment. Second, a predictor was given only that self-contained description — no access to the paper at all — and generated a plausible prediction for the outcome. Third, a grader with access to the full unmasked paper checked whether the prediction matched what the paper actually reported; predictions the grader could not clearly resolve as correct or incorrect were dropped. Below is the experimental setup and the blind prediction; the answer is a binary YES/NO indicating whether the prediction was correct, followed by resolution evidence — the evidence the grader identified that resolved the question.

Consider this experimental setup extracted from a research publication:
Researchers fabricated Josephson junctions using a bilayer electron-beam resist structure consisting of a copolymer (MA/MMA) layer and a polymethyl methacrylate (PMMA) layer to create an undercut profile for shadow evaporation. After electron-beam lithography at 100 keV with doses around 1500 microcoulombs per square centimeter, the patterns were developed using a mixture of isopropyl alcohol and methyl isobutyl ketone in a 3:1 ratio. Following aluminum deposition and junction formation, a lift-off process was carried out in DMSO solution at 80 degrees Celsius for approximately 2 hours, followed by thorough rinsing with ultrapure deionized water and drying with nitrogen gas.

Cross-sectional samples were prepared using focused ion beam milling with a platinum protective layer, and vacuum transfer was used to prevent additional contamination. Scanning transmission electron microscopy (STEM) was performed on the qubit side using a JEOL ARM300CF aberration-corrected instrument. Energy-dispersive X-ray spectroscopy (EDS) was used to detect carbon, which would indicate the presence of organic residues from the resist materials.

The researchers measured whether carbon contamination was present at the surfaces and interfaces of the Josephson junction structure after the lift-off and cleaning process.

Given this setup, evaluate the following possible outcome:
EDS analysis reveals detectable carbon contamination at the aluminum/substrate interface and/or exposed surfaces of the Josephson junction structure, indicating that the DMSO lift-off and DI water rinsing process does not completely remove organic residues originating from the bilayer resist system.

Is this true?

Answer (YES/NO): YES